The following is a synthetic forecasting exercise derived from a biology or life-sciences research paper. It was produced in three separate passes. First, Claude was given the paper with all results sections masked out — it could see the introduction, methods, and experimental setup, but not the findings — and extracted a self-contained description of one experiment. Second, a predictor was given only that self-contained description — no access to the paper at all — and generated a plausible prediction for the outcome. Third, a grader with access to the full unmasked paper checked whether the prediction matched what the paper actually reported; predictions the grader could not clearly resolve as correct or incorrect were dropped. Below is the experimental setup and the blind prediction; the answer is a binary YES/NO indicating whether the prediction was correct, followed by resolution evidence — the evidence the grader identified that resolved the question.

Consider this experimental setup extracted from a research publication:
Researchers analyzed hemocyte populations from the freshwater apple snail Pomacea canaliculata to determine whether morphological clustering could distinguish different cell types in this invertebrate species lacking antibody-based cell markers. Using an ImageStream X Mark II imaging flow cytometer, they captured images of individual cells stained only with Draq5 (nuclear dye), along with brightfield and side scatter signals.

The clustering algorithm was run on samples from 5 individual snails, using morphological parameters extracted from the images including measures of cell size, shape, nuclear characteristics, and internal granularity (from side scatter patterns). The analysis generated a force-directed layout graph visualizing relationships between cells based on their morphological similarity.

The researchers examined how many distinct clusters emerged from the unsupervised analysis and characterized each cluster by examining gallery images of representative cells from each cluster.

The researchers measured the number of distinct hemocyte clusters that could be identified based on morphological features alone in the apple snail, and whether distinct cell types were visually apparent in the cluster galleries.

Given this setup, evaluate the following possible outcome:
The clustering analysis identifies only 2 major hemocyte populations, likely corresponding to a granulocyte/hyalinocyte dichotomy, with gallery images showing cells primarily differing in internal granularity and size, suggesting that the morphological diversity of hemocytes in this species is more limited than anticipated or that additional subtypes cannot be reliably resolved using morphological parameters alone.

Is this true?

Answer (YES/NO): NO